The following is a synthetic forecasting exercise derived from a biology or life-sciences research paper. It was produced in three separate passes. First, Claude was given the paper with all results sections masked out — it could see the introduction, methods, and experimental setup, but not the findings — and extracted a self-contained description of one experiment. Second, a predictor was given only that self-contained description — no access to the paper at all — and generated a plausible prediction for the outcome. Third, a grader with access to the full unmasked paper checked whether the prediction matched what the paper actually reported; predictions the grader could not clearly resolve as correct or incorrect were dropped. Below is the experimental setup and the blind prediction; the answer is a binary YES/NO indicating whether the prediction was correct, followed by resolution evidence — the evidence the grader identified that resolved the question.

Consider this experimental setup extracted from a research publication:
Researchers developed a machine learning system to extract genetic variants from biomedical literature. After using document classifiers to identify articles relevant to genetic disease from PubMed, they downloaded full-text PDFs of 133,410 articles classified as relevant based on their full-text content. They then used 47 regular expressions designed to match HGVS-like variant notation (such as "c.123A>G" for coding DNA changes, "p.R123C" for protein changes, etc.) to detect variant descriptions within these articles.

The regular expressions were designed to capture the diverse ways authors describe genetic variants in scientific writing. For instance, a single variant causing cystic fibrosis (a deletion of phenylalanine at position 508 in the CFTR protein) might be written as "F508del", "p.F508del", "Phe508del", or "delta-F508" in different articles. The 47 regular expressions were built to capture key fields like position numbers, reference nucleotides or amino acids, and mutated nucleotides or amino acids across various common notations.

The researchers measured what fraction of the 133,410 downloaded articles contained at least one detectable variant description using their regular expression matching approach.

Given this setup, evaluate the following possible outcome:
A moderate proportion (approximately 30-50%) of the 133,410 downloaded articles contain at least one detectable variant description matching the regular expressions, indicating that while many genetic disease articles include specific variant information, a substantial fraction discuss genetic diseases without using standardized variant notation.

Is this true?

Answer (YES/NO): NO